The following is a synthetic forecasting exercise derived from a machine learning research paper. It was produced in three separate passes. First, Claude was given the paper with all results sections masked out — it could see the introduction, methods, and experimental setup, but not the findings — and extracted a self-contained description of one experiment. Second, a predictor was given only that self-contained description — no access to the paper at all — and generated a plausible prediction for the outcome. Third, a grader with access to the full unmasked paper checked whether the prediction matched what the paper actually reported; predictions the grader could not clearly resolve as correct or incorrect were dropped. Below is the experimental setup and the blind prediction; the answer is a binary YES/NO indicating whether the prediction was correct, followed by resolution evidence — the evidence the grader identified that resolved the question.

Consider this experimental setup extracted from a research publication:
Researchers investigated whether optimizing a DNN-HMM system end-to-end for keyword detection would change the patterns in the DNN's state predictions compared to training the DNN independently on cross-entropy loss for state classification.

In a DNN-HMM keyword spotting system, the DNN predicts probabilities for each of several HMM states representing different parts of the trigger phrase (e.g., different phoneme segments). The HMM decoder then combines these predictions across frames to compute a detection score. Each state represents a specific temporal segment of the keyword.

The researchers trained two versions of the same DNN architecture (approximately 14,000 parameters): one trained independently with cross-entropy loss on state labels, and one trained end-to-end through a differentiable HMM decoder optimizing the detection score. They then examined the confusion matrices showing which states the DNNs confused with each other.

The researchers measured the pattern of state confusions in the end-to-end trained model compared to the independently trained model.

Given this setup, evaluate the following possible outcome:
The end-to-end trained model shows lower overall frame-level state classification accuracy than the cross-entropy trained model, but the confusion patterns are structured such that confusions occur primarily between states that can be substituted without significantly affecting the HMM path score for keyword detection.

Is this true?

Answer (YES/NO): YES